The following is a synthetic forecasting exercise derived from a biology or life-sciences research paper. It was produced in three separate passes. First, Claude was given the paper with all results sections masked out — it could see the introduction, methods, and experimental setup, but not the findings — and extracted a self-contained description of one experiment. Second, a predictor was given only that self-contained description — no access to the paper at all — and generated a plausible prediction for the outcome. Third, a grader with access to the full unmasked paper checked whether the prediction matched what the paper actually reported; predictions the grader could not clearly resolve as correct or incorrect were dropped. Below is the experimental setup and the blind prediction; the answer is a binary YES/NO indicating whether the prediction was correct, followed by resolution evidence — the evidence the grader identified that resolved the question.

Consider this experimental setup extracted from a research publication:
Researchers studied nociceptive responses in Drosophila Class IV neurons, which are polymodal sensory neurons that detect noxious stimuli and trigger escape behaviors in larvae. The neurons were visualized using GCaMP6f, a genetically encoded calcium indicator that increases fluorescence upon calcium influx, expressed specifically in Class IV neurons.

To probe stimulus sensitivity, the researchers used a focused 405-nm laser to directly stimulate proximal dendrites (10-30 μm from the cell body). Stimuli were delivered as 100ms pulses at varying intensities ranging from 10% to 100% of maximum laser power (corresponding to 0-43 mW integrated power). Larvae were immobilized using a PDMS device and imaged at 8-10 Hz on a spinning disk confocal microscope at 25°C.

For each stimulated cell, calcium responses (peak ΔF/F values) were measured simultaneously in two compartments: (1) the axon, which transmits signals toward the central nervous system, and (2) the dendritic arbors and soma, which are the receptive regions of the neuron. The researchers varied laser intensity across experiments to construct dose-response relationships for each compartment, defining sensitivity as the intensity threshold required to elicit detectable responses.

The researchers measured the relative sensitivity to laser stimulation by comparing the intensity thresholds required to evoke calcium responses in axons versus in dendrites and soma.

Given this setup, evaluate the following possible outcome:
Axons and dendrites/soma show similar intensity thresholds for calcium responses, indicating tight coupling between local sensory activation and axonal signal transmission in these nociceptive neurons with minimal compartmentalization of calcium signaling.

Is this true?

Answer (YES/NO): NO